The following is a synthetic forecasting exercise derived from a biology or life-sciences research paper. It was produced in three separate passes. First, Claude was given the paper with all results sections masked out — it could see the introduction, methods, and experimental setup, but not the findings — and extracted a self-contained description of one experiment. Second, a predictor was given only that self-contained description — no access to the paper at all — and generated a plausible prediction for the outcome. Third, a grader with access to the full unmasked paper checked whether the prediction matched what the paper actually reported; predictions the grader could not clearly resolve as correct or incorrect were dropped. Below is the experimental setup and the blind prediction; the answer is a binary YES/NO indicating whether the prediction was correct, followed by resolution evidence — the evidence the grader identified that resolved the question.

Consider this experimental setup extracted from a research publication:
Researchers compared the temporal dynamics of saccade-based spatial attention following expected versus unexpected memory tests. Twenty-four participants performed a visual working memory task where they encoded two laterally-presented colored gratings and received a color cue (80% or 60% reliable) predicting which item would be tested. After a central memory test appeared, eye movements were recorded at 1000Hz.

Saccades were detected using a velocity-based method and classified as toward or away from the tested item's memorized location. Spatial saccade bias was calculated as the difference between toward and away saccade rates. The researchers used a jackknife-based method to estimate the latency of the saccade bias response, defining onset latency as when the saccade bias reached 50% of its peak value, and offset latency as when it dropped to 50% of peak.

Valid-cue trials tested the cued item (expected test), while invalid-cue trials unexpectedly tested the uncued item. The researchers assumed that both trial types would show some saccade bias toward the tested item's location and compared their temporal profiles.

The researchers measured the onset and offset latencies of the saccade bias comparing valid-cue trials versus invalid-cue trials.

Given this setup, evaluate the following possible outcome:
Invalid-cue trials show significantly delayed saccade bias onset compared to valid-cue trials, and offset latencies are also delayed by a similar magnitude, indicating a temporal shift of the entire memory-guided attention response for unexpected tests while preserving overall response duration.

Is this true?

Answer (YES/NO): NO